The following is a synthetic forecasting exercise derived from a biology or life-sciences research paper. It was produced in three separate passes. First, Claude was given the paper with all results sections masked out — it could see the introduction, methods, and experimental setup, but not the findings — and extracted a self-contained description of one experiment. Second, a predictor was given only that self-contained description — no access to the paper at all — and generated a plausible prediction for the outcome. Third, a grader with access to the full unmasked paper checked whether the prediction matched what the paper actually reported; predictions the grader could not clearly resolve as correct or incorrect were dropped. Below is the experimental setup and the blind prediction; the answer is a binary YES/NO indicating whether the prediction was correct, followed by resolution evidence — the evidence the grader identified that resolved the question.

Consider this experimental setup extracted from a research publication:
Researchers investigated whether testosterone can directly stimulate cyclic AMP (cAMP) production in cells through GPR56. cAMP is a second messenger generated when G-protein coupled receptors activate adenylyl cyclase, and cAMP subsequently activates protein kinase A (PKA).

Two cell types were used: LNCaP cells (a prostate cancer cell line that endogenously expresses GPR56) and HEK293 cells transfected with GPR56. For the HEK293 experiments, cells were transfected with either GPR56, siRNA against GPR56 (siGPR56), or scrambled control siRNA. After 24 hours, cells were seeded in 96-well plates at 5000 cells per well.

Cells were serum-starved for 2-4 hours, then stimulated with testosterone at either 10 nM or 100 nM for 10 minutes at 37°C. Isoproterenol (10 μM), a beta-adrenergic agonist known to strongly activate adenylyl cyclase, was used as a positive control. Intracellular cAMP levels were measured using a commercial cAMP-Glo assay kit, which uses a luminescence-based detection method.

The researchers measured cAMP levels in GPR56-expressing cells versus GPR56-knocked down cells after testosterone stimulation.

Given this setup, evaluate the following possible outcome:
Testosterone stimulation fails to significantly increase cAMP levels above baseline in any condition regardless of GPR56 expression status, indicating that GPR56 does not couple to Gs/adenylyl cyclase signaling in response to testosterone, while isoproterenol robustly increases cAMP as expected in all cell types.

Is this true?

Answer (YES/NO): NO